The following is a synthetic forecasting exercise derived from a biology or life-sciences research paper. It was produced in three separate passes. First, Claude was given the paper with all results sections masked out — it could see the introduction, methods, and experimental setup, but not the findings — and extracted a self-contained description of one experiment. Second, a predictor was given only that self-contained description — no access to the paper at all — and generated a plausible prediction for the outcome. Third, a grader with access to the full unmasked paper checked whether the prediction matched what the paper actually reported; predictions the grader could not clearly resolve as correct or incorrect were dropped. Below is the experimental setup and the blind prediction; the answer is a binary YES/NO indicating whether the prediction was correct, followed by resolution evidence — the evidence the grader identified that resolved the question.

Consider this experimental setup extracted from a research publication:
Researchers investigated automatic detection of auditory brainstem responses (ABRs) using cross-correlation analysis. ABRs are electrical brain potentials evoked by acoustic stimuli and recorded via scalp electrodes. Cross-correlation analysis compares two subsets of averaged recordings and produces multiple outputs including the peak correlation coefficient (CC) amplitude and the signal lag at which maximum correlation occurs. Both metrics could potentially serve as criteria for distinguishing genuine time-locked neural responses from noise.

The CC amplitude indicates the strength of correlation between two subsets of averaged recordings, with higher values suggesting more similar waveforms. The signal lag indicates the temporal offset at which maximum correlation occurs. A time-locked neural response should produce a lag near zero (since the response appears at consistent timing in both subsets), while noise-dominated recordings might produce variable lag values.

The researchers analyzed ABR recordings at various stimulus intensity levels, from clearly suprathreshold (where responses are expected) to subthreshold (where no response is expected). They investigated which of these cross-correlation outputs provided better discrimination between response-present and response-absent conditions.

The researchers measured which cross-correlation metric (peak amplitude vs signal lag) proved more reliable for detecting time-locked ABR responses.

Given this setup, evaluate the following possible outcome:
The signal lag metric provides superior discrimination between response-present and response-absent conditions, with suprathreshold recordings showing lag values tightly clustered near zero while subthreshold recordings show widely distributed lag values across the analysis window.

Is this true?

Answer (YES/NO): YES